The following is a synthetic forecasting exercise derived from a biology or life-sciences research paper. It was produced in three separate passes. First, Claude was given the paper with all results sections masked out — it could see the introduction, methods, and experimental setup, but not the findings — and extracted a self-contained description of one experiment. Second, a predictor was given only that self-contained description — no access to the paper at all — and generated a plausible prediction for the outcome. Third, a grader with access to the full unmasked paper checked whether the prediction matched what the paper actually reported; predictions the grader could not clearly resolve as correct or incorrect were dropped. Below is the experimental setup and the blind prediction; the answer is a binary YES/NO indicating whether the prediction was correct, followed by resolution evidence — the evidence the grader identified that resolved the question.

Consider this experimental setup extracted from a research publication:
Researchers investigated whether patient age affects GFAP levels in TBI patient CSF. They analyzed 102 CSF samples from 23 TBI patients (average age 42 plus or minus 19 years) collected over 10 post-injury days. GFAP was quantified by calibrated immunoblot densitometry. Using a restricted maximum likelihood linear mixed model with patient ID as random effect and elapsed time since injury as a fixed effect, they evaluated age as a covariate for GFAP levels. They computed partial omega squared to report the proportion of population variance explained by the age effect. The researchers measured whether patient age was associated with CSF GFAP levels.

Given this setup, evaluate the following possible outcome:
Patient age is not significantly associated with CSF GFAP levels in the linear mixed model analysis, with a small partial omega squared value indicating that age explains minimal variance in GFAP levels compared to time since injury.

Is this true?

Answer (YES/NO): NO